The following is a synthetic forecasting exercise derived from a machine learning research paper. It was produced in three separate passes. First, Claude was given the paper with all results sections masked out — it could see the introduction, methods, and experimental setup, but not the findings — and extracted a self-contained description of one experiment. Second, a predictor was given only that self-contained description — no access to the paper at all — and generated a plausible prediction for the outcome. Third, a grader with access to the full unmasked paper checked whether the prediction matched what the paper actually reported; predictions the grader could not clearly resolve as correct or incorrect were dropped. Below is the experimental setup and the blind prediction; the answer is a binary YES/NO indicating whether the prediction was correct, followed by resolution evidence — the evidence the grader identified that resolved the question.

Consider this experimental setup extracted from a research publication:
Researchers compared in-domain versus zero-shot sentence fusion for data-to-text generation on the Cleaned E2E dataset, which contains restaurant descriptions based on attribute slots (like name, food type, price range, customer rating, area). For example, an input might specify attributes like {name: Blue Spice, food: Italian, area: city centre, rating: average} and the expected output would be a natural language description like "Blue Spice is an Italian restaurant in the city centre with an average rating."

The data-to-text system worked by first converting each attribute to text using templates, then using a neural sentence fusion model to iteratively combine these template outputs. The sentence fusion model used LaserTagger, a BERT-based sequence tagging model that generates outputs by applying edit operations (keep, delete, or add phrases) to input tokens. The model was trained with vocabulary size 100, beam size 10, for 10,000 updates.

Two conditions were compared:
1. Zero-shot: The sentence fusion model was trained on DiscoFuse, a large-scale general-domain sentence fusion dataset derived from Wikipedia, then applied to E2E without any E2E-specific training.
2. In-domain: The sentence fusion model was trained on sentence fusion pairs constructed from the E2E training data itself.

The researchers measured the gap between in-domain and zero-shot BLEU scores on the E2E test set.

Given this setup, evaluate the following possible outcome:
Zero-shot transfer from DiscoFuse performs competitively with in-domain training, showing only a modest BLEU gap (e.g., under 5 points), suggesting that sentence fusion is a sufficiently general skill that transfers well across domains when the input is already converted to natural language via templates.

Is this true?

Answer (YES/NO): YES